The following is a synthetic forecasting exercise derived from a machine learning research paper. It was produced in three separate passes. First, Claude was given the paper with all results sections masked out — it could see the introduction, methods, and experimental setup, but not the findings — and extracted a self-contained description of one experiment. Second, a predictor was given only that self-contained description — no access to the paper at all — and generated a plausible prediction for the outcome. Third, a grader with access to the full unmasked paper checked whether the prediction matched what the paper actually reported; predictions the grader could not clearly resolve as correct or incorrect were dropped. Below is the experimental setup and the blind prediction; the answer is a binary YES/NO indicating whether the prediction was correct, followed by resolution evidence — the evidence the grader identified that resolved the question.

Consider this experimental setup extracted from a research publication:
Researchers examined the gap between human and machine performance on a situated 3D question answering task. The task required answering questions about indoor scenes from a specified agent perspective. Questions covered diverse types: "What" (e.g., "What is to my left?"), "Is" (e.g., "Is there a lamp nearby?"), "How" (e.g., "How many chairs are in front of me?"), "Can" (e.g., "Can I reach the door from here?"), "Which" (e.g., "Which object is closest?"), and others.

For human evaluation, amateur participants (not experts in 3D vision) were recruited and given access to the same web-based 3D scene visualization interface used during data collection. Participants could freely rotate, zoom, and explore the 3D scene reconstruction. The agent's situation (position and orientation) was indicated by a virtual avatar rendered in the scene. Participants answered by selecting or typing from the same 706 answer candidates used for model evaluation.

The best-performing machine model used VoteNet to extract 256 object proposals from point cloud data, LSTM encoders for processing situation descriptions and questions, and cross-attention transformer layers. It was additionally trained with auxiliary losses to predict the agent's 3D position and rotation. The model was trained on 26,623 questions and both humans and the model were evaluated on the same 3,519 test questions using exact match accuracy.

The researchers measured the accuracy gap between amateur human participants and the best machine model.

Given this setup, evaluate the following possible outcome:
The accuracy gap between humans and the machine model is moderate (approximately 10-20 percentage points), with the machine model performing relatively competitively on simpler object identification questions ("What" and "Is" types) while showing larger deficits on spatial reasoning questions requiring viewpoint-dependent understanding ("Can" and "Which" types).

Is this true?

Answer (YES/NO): NO